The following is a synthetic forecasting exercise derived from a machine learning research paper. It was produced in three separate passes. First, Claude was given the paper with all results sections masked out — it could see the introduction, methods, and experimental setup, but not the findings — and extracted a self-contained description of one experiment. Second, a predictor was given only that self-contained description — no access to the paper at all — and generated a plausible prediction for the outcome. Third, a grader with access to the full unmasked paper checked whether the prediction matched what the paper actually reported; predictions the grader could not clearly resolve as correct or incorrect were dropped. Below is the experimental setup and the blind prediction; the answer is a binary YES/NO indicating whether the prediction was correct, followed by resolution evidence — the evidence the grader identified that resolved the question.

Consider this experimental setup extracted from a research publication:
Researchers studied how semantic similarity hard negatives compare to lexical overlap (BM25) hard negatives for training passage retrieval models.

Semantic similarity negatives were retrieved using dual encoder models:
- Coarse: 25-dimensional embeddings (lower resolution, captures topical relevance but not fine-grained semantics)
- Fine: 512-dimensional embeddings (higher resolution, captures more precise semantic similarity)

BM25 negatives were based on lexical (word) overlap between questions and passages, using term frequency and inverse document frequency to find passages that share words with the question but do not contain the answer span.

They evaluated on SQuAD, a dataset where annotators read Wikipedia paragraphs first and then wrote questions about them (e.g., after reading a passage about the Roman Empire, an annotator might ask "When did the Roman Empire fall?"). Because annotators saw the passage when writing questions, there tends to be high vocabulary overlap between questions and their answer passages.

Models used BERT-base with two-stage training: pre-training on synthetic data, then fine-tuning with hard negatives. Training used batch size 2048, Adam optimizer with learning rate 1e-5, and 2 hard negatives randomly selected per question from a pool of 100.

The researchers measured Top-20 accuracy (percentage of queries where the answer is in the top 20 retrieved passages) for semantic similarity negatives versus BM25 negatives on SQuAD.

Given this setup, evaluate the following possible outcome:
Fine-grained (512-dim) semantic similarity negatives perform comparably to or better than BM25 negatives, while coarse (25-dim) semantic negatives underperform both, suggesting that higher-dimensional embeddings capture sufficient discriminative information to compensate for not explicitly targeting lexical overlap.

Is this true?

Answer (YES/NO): NO